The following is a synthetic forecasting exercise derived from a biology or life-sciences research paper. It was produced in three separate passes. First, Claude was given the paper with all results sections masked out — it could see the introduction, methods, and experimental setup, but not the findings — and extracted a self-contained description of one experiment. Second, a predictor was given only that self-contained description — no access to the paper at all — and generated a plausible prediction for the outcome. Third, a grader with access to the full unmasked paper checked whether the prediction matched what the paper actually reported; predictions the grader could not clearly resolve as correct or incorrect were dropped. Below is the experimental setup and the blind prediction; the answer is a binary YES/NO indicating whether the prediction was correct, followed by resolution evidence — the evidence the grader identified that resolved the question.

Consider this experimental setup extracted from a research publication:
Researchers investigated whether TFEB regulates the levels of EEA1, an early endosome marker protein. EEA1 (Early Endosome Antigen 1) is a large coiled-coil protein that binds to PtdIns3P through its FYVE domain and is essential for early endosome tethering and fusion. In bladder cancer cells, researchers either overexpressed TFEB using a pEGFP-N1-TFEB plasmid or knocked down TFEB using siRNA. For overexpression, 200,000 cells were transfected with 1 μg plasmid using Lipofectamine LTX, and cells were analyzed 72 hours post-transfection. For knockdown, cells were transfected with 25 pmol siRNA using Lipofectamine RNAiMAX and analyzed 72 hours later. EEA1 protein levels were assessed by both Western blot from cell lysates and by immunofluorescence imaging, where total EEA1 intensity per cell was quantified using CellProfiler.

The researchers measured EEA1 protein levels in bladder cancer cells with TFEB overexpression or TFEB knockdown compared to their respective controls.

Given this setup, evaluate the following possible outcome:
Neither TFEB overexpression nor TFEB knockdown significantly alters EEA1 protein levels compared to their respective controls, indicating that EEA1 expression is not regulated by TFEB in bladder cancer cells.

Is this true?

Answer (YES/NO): YES